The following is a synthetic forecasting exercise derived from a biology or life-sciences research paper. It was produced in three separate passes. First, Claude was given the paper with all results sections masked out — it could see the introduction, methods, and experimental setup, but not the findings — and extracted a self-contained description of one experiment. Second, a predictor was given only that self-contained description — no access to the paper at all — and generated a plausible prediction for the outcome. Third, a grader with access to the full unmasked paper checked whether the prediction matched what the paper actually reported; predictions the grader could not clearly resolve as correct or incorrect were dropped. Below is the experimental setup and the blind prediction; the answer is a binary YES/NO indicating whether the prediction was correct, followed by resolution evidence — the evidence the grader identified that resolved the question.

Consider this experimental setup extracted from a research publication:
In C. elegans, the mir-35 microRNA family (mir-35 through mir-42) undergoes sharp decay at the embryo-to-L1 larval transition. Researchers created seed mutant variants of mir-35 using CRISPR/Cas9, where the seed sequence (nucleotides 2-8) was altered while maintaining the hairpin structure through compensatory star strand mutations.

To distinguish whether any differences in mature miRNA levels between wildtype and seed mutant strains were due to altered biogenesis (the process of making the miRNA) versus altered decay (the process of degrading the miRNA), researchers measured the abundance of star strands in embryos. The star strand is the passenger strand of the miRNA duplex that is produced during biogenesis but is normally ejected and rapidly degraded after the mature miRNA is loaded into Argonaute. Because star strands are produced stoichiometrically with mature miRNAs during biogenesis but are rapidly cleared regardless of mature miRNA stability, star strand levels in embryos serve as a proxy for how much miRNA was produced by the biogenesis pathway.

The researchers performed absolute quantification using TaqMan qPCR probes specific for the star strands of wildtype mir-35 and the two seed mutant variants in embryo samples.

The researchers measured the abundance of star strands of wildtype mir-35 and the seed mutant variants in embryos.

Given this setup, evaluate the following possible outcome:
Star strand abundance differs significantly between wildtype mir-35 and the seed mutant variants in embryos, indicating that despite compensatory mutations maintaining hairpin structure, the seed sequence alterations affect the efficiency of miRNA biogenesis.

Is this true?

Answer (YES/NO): NO